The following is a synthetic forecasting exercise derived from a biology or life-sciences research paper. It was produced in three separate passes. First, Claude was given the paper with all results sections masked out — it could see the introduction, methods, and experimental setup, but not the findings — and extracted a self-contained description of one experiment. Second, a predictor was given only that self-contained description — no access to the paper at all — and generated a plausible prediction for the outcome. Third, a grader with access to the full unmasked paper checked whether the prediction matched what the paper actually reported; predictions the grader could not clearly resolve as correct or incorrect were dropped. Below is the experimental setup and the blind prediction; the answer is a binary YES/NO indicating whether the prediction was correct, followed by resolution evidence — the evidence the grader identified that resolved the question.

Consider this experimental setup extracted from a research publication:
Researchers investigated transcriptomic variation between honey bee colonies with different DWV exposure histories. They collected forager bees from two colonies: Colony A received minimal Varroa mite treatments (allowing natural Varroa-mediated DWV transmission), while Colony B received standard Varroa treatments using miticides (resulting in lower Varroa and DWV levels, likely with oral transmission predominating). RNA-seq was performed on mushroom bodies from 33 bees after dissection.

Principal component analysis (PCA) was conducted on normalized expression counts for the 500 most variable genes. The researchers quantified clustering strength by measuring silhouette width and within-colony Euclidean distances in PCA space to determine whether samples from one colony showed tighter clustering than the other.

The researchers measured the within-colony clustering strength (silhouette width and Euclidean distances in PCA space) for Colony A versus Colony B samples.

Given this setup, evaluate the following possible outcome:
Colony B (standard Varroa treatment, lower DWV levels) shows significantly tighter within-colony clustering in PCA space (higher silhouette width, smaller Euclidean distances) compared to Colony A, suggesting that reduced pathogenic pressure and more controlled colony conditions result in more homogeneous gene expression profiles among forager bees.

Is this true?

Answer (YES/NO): NO